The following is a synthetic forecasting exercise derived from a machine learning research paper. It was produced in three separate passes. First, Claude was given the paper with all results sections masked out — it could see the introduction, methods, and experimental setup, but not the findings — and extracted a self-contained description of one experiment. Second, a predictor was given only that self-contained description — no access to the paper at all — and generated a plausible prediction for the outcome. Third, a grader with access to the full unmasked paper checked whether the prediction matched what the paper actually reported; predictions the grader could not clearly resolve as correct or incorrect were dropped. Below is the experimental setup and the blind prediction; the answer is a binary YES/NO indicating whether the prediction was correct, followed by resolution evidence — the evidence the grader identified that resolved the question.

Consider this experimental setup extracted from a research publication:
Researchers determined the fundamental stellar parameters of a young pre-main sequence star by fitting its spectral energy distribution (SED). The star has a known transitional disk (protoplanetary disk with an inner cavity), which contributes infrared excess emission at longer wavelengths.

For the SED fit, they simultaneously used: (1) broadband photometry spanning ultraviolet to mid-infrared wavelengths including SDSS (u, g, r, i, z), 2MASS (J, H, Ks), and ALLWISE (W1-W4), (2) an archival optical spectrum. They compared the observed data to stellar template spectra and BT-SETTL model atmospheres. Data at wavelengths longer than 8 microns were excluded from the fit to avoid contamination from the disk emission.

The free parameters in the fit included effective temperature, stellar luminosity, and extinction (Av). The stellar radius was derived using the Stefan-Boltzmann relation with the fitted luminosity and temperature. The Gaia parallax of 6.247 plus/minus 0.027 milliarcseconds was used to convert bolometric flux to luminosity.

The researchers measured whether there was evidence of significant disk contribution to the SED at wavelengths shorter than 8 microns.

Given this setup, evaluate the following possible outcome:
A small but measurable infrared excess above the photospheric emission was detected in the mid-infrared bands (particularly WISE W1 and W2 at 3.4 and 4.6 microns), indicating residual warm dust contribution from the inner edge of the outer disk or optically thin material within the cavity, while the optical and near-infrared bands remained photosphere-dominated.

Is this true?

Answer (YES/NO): NO